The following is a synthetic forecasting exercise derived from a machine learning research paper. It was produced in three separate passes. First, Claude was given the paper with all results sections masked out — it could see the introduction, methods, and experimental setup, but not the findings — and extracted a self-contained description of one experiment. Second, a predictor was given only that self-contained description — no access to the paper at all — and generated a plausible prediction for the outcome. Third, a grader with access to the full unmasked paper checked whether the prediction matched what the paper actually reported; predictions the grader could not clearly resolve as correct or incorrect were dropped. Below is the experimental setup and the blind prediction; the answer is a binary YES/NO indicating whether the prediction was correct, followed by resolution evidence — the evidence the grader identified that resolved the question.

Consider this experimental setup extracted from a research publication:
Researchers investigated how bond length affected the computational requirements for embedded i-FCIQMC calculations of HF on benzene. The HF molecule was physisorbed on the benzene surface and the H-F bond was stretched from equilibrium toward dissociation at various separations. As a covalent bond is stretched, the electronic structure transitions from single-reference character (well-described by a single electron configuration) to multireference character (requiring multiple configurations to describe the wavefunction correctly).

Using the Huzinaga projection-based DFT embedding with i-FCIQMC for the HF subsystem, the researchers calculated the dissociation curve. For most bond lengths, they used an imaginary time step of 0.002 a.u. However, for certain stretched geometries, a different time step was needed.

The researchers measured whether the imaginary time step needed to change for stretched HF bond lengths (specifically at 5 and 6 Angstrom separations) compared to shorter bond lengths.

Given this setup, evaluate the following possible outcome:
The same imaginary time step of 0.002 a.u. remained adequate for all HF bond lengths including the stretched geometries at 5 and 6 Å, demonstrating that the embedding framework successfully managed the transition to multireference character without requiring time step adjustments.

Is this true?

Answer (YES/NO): NO